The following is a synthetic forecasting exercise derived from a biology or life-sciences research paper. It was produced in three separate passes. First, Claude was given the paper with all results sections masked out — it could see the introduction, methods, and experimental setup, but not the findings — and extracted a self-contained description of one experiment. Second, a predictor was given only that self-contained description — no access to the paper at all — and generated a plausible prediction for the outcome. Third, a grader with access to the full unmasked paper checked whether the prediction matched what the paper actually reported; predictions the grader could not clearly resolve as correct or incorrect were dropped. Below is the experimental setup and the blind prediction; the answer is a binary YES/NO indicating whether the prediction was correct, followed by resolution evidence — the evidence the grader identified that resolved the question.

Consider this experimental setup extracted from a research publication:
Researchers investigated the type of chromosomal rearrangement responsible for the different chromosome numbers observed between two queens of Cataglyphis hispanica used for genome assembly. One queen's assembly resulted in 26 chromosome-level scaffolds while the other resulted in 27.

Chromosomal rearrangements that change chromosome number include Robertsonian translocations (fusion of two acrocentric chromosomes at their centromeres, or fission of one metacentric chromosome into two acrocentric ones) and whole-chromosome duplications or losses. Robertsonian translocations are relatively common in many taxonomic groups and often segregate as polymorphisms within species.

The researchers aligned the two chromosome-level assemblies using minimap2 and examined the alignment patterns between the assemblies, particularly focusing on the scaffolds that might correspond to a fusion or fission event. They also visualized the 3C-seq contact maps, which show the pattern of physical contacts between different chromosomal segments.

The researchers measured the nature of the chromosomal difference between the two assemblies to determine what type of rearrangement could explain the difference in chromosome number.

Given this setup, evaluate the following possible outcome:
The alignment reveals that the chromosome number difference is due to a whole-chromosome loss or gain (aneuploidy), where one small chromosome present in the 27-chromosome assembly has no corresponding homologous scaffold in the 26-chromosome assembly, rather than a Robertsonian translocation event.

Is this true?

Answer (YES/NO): NO